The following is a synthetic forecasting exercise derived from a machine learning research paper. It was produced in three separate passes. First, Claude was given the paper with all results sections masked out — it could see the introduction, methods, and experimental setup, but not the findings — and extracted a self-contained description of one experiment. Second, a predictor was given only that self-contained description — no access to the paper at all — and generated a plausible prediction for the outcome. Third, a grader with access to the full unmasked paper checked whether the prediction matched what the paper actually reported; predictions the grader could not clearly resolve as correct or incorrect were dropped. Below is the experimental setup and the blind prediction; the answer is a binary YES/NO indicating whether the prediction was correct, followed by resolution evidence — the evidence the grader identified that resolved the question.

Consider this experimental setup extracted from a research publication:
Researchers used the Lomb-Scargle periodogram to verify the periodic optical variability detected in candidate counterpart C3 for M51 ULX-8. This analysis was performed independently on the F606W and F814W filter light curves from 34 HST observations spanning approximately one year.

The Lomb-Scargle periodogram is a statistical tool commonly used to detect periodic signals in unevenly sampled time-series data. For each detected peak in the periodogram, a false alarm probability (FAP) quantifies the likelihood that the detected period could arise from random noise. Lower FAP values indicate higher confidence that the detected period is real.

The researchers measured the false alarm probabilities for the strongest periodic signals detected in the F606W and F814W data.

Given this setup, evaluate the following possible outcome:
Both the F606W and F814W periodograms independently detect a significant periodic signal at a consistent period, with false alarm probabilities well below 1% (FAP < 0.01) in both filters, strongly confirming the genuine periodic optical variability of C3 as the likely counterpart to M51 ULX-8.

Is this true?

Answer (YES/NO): NO